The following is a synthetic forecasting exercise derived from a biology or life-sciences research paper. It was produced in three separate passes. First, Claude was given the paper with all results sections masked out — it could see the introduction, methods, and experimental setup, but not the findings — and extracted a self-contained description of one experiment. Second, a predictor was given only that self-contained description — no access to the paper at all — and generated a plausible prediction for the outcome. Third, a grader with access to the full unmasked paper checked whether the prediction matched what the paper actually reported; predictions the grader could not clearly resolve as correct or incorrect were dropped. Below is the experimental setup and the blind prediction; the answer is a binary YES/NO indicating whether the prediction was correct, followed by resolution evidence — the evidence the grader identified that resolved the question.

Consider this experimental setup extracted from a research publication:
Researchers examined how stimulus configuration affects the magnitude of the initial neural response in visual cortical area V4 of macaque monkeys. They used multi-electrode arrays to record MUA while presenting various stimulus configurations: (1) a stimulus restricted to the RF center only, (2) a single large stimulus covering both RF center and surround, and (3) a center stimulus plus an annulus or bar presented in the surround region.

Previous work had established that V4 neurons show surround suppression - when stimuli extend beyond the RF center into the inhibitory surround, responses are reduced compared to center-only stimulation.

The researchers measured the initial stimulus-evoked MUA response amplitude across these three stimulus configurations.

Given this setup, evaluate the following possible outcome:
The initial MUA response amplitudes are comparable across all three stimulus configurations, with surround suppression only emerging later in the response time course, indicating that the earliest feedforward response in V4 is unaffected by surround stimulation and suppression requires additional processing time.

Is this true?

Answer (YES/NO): NO